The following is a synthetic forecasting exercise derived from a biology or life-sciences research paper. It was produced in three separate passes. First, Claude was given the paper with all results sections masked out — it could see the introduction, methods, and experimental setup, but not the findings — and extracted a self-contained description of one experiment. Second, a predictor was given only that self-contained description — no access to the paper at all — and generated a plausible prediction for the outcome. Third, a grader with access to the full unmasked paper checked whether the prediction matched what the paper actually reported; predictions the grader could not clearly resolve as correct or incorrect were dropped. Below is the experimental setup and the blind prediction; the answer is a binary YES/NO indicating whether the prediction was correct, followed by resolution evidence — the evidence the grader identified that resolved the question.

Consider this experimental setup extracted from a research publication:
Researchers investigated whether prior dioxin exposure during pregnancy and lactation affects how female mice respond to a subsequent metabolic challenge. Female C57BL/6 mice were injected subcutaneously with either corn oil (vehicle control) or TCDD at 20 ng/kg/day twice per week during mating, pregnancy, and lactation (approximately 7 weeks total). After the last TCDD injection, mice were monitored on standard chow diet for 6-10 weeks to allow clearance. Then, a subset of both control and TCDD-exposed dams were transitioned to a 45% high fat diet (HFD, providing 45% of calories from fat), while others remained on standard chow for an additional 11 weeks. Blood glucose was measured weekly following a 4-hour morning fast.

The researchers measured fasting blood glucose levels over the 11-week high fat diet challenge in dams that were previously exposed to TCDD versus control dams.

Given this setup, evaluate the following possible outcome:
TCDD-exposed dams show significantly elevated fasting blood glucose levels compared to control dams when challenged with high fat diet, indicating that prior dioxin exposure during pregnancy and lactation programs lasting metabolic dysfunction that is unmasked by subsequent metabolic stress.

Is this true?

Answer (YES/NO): NO